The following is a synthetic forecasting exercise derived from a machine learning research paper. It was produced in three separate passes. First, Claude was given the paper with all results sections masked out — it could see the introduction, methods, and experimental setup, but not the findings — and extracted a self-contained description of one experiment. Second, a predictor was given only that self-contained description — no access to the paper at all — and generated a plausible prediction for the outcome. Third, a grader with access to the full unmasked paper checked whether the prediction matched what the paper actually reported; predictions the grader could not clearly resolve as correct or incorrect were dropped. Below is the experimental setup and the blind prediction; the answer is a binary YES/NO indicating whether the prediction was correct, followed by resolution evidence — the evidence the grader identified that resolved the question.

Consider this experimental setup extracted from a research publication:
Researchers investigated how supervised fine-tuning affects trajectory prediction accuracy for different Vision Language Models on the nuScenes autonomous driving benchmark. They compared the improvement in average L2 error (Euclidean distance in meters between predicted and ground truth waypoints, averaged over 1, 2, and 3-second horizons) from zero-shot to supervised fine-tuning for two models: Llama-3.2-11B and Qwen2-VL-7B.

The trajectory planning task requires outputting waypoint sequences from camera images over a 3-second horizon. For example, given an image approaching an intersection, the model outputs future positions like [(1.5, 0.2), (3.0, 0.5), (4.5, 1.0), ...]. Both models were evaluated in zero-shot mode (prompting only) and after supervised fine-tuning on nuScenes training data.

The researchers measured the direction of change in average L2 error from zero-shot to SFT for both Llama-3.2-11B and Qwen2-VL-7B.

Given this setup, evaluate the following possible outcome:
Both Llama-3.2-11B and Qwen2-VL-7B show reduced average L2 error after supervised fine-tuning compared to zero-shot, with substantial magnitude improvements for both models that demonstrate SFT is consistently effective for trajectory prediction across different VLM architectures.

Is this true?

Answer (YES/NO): NO